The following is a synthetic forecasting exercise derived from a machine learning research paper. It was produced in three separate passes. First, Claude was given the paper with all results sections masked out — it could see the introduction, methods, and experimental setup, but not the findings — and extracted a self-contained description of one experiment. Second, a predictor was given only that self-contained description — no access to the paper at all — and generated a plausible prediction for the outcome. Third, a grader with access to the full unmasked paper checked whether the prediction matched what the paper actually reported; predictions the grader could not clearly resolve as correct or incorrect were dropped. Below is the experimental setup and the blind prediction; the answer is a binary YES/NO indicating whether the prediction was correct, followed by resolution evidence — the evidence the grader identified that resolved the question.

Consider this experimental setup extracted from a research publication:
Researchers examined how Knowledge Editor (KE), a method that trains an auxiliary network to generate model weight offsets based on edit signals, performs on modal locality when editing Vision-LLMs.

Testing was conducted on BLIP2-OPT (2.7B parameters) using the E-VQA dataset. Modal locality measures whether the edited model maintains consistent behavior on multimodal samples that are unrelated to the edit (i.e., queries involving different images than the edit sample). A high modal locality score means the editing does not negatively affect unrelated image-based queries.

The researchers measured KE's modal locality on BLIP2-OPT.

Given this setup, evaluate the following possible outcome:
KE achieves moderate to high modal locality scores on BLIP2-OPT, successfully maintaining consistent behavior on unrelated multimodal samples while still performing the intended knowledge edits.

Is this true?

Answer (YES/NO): NO